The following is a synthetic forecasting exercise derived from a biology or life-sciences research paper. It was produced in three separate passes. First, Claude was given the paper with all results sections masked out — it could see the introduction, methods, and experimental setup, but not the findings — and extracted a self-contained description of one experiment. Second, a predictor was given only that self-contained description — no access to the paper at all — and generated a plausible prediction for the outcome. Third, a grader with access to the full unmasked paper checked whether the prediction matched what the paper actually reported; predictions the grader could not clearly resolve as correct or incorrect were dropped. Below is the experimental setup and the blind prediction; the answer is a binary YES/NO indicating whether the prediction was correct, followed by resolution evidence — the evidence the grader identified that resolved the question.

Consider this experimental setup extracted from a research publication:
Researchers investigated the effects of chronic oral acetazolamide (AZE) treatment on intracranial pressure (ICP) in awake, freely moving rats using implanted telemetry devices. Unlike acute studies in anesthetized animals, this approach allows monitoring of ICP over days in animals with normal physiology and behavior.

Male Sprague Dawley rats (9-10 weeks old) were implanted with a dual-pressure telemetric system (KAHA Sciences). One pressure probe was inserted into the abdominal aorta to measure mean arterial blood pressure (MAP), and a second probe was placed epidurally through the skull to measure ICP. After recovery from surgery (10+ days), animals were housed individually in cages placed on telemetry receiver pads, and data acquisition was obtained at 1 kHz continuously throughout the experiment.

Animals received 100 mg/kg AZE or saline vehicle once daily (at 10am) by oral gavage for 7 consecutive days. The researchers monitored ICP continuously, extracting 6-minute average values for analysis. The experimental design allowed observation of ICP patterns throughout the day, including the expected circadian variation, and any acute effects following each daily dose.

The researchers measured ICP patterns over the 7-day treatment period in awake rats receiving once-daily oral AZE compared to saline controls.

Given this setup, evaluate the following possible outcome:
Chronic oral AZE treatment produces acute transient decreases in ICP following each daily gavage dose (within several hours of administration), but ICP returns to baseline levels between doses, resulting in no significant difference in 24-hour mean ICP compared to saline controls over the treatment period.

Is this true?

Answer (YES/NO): NO